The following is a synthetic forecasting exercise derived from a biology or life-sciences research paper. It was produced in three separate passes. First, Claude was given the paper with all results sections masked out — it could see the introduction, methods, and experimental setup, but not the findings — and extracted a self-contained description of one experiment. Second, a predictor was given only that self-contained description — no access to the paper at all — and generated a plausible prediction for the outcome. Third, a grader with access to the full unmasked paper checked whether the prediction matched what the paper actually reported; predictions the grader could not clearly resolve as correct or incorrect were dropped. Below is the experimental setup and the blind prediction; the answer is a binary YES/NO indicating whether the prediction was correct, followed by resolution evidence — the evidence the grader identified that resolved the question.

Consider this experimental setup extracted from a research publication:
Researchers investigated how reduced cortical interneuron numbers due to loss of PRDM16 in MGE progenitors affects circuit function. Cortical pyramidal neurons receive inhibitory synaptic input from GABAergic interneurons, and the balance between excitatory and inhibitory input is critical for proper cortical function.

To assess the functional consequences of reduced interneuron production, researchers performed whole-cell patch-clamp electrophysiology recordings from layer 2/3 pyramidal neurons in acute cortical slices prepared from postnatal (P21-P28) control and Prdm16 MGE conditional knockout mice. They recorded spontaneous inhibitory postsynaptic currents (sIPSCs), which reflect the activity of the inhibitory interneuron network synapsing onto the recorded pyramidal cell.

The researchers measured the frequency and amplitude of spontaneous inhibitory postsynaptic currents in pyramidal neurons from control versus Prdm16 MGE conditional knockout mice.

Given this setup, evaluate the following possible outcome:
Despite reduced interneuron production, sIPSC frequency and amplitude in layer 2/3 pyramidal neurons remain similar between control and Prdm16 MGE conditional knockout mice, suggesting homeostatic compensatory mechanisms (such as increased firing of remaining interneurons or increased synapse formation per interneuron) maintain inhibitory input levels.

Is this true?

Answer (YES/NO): NO